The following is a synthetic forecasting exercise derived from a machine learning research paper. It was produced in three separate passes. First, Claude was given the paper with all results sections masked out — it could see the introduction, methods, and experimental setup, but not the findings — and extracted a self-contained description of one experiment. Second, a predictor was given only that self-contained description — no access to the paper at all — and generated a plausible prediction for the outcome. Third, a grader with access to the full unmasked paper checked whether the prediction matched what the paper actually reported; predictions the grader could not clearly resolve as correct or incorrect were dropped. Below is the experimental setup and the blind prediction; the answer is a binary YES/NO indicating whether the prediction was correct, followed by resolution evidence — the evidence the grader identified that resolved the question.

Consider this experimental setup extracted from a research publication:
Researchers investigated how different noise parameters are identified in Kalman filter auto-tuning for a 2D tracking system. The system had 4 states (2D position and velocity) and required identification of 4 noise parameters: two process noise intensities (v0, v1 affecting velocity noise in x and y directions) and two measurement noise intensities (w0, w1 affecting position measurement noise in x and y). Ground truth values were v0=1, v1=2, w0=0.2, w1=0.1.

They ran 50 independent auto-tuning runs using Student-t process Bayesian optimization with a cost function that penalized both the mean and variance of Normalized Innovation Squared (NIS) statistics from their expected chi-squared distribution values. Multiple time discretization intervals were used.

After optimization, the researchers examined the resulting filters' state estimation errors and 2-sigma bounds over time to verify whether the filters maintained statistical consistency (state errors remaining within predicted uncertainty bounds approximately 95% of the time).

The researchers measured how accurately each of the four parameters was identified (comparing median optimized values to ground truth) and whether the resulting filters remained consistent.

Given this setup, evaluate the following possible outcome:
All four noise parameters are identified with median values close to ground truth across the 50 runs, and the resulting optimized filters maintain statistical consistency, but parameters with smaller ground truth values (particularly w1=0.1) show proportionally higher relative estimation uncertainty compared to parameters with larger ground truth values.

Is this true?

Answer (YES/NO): NO